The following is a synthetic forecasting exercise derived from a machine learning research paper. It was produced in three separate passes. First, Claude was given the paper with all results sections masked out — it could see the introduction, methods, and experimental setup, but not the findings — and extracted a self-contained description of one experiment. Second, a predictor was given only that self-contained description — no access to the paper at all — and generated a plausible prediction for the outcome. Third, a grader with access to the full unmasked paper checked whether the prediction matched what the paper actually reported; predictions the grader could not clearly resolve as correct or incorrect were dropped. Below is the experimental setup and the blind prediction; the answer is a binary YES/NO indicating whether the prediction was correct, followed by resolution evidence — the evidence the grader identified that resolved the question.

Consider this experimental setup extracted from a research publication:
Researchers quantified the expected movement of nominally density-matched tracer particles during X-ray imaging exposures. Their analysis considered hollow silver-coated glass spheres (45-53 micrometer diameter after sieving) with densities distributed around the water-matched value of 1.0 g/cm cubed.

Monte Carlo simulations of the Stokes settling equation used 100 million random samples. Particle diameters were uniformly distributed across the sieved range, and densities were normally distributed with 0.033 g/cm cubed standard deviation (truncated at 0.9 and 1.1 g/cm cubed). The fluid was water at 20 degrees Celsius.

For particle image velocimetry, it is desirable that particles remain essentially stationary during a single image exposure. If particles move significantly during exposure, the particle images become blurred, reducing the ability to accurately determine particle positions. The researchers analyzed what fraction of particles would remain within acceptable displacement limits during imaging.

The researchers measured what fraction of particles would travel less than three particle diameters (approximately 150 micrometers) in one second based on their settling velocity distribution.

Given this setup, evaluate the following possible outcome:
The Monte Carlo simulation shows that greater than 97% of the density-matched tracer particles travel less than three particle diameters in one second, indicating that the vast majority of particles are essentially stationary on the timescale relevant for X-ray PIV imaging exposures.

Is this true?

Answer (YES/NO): YES